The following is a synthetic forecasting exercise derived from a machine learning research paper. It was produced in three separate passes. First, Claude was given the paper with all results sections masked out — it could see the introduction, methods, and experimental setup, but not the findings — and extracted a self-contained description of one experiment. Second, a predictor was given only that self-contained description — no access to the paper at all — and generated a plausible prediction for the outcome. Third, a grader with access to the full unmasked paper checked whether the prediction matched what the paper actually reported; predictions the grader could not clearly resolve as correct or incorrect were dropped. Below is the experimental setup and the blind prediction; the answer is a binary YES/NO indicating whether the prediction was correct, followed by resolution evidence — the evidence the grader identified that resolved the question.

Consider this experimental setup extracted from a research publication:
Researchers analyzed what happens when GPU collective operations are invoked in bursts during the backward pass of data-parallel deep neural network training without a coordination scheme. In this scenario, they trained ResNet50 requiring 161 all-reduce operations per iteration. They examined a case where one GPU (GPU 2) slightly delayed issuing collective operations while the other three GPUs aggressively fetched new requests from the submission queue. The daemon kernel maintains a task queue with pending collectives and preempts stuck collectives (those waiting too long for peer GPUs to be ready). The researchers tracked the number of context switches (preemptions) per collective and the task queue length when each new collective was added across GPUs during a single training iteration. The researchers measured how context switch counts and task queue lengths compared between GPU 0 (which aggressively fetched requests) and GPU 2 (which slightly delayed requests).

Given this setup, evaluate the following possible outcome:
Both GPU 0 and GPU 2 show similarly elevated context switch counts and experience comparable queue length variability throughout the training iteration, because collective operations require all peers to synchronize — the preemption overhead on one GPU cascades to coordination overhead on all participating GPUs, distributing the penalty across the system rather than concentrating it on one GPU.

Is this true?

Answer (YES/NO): NO